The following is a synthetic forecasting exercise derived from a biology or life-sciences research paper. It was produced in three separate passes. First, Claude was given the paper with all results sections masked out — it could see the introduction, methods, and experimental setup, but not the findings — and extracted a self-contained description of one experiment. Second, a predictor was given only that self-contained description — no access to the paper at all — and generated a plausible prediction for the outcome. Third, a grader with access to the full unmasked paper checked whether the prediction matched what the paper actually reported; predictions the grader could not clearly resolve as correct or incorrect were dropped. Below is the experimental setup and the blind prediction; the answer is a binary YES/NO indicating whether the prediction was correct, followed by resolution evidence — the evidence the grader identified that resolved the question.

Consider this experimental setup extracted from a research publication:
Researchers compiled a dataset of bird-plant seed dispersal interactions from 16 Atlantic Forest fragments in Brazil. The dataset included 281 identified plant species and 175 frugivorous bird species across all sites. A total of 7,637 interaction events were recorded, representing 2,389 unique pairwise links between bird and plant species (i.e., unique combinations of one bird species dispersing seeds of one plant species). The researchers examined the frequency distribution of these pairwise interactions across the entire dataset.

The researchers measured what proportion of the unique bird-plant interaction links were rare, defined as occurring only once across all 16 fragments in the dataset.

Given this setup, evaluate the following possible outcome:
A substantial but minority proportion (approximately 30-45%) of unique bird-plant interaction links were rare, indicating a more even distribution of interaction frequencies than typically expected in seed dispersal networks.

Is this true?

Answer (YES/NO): NO